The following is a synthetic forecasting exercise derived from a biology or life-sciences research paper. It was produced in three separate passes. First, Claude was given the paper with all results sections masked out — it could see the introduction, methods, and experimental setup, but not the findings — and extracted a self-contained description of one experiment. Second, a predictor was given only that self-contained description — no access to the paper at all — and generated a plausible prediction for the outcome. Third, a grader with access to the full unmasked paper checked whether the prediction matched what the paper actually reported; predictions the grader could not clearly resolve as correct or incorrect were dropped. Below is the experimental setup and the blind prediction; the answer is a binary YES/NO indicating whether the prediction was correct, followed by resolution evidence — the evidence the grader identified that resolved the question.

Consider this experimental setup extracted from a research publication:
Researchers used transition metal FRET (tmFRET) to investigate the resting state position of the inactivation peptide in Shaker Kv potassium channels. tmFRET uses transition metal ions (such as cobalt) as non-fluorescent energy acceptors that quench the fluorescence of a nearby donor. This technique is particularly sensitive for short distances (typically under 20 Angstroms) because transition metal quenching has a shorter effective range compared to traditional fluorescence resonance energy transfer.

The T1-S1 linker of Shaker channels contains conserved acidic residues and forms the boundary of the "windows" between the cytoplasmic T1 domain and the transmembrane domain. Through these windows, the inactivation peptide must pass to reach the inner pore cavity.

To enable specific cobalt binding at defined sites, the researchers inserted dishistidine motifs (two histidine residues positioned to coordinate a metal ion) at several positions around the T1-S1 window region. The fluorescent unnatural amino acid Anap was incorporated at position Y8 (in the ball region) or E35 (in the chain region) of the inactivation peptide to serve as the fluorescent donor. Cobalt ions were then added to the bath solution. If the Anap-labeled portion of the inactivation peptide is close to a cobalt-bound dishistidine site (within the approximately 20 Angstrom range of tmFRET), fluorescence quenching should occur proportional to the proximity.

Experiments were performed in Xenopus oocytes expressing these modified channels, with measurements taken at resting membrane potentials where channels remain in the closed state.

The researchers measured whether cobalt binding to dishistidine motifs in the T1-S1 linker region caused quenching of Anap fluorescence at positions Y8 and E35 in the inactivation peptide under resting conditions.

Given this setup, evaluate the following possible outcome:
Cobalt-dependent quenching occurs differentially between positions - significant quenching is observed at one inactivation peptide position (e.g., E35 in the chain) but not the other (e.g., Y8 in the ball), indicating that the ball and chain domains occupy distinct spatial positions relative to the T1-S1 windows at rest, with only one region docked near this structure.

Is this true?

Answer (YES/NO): NO